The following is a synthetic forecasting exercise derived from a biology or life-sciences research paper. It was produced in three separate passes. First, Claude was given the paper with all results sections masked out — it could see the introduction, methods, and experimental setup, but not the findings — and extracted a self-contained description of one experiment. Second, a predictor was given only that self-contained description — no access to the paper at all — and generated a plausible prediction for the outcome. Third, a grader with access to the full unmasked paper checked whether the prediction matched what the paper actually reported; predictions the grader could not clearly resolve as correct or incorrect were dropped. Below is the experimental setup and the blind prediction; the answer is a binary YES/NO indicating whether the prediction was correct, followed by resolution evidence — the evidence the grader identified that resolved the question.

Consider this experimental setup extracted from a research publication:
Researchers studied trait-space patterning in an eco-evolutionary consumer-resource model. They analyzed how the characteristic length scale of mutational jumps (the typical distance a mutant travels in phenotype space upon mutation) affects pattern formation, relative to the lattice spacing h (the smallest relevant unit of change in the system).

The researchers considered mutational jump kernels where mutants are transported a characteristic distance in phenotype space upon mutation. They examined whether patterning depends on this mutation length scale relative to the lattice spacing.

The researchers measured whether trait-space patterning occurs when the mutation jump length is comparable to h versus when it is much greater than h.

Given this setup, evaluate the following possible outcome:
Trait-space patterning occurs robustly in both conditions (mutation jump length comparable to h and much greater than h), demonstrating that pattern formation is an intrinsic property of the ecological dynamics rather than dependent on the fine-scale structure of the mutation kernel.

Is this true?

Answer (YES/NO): NO